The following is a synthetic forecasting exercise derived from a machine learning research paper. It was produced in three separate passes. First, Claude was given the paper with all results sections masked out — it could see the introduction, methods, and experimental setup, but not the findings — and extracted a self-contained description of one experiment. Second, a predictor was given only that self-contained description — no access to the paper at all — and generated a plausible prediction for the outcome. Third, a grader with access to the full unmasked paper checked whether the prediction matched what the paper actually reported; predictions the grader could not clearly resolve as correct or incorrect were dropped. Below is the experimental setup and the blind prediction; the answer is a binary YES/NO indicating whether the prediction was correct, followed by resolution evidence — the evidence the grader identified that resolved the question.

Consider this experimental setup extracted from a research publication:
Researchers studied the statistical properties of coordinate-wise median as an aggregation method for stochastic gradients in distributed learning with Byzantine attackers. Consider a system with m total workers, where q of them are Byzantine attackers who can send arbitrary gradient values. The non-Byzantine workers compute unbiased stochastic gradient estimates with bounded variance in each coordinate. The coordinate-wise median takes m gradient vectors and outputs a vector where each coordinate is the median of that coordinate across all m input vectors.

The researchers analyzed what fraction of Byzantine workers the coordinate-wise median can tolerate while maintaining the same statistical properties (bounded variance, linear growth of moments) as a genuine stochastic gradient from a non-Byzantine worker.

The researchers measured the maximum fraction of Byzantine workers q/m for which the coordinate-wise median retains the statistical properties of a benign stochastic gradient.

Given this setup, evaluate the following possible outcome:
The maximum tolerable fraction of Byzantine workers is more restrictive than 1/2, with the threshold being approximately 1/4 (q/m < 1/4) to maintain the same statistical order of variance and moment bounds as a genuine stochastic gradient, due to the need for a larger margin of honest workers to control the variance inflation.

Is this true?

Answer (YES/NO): NO